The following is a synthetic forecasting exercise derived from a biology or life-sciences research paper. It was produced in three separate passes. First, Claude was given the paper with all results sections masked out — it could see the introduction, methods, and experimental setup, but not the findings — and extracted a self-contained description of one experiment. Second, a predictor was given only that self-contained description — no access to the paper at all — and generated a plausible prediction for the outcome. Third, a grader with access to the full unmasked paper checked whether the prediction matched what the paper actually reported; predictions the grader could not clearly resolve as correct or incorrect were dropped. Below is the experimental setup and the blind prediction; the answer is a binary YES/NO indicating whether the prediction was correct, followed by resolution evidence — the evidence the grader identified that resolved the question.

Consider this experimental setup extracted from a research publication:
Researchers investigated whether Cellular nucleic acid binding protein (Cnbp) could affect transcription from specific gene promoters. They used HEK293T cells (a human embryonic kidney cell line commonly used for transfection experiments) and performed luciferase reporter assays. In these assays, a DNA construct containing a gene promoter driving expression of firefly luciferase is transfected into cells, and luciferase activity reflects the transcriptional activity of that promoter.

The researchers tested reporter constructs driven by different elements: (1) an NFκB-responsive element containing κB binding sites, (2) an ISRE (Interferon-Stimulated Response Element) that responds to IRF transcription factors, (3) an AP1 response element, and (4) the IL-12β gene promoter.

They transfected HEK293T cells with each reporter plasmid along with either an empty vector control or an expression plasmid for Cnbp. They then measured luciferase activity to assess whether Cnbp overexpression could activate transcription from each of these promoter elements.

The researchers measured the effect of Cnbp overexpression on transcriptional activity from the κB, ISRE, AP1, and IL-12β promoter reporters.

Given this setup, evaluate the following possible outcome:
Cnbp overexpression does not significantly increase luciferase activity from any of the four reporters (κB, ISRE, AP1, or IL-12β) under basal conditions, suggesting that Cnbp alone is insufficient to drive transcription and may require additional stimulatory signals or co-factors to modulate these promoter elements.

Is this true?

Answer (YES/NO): NO